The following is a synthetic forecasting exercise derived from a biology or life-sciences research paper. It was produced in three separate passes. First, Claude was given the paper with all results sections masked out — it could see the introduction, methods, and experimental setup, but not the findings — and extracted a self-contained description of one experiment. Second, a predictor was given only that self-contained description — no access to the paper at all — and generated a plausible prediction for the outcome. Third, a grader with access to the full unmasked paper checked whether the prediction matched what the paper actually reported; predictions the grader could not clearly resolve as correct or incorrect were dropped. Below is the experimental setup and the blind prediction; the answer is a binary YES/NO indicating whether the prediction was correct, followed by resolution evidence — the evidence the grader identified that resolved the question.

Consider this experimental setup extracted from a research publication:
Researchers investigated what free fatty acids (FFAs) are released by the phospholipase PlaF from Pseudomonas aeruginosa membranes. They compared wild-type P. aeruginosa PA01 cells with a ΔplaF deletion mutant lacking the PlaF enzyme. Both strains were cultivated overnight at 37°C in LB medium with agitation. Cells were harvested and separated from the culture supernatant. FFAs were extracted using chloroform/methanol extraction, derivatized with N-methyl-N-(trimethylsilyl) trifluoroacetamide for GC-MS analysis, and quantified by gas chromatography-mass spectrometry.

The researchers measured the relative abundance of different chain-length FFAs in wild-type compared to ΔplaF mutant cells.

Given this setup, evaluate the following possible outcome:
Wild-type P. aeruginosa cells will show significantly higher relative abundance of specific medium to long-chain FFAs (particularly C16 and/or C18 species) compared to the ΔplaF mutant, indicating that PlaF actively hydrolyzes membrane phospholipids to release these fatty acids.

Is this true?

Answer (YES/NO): NO